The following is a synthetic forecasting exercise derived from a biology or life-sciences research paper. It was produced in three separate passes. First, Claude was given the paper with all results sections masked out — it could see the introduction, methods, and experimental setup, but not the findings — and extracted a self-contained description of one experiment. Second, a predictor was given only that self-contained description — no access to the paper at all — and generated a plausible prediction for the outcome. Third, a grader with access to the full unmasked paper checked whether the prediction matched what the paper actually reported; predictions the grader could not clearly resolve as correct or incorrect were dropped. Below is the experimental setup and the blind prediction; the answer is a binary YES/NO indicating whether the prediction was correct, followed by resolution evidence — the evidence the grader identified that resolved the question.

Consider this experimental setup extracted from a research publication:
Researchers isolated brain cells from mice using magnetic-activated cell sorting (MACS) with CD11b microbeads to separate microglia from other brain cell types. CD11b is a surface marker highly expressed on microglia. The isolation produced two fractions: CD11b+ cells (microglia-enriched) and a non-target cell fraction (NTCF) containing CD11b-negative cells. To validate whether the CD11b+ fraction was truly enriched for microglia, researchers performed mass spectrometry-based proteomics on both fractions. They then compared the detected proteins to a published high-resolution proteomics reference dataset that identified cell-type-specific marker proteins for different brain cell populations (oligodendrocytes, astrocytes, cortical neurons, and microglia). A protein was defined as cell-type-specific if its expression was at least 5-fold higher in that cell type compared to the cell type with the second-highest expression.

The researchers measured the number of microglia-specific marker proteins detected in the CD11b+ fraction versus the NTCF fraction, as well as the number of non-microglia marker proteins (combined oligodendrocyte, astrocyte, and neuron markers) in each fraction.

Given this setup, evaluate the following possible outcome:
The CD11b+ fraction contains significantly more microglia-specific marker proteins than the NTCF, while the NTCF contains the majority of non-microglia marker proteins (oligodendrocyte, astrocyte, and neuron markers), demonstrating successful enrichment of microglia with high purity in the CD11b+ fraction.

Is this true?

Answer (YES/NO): YES